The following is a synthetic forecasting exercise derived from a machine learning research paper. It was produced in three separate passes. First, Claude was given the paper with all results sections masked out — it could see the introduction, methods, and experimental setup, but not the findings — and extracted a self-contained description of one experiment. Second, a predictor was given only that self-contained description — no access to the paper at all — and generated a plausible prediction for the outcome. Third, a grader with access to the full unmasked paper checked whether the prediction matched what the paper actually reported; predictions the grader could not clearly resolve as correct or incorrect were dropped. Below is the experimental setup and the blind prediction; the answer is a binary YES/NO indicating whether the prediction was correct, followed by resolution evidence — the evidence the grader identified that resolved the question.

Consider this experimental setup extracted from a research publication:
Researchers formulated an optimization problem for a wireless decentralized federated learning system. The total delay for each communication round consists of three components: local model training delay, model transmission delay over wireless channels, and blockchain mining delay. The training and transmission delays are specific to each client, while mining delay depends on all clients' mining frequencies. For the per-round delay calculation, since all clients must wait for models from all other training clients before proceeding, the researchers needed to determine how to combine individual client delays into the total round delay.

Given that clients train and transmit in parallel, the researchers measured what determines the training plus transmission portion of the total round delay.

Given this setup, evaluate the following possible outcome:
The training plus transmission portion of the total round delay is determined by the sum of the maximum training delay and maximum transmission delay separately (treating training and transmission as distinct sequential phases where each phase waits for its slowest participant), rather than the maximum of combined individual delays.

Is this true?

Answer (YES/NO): NO